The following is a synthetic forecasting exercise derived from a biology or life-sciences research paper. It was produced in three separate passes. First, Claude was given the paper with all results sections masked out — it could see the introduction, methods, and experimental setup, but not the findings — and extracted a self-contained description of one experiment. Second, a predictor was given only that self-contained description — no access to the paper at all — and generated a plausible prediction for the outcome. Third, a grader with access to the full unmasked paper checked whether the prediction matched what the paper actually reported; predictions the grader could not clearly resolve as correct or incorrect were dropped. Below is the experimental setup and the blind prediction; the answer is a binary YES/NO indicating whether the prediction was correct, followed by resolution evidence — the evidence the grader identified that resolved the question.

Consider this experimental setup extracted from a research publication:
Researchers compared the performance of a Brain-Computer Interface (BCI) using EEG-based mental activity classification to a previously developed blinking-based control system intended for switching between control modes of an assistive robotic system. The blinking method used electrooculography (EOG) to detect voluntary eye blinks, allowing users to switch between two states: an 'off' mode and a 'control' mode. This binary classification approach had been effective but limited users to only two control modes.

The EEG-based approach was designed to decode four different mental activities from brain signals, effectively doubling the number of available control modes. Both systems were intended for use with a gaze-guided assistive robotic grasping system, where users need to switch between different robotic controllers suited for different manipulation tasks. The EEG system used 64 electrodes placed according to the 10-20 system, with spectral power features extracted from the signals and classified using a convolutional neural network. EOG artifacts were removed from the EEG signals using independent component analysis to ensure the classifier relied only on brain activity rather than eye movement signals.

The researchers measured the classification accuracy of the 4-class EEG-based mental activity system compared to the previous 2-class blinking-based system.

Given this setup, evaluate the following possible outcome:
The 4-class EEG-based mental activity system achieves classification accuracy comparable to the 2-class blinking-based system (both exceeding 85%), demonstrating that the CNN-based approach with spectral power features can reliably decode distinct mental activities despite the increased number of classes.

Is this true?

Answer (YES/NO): NO